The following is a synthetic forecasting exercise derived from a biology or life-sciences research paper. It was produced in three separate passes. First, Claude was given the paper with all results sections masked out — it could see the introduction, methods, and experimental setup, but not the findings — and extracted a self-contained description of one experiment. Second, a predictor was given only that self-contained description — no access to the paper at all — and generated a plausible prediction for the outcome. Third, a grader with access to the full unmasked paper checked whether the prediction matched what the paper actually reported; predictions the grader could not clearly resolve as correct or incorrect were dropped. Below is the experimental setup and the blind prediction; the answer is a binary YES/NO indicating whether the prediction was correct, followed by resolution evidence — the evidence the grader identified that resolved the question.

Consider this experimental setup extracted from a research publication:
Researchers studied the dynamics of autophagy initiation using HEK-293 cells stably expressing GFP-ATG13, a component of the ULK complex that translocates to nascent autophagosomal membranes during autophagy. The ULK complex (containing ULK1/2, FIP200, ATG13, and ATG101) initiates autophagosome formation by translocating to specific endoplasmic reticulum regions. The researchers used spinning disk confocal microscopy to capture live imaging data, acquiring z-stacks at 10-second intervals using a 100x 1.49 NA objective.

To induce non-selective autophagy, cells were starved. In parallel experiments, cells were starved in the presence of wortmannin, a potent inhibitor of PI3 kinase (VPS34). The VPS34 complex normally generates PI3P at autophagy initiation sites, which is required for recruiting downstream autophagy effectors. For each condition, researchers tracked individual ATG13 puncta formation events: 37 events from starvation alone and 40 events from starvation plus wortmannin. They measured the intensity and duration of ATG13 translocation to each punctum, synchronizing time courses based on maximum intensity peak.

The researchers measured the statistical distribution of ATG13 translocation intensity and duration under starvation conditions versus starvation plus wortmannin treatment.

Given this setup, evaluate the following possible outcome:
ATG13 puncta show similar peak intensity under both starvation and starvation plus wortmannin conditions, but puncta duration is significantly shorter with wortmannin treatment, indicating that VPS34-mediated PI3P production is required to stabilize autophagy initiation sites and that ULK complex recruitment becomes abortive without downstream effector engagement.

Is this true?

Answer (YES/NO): NO